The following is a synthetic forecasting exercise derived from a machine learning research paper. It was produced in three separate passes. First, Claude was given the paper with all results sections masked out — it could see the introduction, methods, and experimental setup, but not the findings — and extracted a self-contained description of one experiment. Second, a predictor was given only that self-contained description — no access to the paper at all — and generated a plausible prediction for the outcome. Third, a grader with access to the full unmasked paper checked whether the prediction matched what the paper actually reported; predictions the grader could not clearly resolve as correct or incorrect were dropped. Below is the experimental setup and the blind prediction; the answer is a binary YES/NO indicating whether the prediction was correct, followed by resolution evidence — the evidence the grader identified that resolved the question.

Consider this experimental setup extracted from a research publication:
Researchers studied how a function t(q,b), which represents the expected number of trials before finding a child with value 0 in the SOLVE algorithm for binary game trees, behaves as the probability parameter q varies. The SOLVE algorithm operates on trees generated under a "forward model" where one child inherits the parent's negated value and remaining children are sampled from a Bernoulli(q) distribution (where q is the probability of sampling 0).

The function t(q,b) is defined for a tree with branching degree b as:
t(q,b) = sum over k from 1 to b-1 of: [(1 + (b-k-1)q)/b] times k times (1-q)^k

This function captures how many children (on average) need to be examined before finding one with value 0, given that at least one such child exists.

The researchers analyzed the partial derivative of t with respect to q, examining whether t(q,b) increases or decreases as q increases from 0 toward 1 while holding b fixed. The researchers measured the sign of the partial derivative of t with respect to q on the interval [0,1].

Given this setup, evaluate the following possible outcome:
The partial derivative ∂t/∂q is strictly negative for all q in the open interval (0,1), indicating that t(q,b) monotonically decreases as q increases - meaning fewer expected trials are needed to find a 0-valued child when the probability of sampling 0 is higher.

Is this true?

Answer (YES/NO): NO